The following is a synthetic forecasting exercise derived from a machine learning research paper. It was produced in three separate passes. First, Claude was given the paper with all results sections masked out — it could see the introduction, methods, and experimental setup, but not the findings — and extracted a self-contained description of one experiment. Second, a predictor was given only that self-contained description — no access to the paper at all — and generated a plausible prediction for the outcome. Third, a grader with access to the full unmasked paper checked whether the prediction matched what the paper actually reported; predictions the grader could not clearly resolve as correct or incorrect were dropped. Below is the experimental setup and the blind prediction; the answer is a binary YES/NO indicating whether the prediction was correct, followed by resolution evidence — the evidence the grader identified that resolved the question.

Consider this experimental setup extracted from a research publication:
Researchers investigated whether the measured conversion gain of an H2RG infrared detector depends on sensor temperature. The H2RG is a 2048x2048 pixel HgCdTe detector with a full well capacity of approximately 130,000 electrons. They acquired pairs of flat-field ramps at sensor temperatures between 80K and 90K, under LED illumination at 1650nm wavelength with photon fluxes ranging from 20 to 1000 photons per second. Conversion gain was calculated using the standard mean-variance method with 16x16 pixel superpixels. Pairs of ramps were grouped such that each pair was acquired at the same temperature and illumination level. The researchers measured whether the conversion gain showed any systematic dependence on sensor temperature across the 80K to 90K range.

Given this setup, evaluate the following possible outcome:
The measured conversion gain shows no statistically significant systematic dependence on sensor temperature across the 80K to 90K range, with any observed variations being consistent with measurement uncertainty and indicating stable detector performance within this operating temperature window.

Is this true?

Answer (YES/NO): YES